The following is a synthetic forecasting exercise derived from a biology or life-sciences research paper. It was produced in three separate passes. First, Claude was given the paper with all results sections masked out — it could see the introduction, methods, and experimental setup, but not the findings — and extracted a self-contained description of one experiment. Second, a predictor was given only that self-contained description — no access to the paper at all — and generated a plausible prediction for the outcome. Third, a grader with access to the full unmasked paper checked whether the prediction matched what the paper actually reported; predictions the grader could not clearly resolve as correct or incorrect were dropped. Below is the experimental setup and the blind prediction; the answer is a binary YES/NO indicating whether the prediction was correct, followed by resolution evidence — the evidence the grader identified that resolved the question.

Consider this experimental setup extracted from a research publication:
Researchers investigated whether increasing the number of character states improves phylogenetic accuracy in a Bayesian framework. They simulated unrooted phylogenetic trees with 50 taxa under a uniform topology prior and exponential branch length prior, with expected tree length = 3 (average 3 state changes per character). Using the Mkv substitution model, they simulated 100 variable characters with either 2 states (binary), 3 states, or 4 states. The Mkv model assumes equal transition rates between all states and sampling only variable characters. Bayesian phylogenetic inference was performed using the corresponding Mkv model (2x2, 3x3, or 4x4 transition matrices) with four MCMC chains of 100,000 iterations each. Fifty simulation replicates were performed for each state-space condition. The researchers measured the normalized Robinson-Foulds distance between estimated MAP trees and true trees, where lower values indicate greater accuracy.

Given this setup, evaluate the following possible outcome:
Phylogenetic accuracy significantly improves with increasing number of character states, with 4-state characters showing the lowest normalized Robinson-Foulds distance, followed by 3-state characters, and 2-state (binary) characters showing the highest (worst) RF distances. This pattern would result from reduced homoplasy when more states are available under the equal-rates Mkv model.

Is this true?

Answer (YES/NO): NO